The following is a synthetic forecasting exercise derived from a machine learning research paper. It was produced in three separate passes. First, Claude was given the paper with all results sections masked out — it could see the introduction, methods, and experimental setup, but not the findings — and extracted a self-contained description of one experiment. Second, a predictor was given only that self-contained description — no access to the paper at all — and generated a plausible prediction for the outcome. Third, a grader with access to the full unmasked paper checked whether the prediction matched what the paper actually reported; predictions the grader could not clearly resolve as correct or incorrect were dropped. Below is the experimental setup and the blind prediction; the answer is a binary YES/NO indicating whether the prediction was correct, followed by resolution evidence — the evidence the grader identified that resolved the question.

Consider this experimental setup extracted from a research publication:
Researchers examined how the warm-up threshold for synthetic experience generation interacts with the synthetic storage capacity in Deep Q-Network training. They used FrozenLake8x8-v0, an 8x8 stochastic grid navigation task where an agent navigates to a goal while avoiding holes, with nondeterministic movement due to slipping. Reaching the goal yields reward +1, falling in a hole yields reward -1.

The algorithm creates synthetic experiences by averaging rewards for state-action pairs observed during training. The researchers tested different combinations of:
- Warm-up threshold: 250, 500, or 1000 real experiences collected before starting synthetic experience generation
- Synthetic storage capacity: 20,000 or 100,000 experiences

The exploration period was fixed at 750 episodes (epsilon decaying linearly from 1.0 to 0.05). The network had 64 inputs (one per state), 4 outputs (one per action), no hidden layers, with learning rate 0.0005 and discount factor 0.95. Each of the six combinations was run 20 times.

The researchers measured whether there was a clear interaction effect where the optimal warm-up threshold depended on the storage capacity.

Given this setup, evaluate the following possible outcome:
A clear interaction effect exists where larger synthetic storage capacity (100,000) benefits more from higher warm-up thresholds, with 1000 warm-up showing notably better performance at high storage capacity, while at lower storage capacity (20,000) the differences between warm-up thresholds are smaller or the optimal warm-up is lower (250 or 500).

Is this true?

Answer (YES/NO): NO